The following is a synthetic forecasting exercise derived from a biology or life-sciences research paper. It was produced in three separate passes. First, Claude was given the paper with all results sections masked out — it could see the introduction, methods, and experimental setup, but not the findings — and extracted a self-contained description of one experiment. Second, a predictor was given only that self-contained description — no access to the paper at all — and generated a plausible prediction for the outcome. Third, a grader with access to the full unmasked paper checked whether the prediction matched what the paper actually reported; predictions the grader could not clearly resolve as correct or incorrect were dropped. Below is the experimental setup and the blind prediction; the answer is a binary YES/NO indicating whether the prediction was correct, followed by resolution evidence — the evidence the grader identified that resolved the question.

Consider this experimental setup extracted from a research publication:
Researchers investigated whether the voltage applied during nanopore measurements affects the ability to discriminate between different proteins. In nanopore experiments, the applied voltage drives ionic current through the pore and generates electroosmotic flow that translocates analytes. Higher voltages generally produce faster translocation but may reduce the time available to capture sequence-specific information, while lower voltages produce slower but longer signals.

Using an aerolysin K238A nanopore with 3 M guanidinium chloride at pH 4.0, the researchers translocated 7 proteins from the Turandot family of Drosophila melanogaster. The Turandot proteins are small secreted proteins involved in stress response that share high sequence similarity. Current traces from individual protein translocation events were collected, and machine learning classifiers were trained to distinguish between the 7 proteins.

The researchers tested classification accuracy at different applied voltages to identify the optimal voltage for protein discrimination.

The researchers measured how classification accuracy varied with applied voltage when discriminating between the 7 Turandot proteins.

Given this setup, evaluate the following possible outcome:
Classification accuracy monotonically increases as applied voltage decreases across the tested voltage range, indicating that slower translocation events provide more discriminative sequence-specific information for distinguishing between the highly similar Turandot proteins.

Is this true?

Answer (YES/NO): NO